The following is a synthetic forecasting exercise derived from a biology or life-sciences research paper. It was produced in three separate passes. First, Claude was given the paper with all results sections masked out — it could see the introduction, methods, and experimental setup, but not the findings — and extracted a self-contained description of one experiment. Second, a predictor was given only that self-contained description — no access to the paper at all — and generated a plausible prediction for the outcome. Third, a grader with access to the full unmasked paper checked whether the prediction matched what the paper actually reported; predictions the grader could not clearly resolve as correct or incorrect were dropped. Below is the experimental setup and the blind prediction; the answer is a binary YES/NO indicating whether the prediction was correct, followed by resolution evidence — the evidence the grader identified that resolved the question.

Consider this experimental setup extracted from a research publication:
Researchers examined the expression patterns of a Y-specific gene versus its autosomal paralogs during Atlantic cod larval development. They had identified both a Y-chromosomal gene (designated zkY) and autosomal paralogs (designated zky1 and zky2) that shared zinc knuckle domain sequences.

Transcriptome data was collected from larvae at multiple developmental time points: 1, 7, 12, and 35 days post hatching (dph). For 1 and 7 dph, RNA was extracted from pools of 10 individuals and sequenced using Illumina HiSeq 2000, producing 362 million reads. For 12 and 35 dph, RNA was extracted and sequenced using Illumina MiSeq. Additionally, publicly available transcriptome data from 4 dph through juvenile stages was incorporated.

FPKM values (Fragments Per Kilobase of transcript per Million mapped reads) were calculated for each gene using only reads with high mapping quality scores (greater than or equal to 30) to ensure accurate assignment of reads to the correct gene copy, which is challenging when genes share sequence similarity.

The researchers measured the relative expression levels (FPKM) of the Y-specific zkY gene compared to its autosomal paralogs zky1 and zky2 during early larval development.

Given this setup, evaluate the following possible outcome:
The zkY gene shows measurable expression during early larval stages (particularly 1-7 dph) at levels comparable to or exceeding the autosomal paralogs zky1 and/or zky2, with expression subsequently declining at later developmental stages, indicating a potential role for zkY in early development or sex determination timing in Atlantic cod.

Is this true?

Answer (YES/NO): NO